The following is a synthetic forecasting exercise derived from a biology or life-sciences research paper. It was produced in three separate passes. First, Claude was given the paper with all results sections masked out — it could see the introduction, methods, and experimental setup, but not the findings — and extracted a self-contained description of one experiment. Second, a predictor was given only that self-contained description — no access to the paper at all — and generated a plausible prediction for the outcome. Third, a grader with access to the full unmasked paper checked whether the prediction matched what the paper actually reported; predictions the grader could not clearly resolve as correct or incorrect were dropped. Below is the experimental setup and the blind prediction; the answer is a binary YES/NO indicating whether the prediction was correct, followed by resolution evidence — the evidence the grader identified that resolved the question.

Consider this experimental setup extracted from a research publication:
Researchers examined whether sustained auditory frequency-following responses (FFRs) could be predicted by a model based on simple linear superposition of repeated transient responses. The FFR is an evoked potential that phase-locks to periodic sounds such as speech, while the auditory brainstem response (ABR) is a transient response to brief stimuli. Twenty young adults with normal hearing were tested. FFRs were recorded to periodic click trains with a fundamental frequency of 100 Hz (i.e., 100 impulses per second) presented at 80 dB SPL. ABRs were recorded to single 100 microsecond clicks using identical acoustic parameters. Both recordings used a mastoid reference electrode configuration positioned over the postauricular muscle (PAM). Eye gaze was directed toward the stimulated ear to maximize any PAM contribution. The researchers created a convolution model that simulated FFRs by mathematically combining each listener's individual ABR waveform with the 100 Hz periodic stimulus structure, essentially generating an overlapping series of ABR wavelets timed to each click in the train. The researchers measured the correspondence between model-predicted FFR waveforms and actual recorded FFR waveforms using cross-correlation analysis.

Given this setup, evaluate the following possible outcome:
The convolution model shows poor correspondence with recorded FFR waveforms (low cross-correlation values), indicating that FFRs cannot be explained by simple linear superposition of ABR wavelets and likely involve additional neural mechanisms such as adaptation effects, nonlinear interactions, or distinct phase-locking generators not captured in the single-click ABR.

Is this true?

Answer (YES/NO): NO